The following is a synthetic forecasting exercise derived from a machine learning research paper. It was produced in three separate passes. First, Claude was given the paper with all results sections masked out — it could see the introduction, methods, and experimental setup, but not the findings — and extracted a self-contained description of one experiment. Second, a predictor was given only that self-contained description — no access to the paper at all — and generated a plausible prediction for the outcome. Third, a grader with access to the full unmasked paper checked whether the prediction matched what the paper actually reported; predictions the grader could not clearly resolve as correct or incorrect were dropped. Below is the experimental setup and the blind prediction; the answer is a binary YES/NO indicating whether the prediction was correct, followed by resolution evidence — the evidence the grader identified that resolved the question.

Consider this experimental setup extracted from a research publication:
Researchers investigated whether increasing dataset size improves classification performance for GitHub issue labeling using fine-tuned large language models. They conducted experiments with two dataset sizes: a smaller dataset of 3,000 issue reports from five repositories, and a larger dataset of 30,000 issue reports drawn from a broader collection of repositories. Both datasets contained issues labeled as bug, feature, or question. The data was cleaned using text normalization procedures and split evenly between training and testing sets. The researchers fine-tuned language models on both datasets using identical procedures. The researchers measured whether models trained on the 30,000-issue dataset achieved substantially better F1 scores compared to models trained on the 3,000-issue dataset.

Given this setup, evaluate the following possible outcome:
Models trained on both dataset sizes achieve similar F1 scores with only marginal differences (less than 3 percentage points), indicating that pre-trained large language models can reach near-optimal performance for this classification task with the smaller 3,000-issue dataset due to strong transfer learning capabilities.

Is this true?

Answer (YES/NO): NO